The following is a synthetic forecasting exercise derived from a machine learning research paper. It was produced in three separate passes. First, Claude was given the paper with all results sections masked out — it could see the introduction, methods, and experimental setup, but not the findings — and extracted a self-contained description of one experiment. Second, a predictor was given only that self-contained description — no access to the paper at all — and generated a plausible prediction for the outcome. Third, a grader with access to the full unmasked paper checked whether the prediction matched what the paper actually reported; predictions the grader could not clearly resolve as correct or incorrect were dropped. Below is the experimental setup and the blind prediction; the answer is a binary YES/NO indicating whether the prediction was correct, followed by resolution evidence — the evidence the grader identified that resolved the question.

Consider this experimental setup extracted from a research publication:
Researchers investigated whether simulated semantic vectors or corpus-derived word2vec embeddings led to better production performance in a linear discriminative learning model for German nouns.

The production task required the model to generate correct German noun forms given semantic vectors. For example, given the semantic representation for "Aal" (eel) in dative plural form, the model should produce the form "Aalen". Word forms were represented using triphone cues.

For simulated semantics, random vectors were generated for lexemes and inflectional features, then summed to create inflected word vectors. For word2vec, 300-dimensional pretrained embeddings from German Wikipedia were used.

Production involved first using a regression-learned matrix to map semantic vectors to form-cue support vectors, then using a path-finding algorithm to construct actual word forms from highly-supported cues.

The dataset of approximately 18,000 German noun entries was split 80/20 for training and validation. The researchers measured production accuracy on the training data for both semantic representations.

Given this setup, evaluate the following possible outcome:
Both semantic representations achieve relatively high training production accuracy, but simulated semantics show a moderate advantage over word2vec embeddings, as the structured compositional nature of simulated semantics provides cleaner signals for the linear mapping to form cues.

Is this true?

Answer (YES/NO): NO